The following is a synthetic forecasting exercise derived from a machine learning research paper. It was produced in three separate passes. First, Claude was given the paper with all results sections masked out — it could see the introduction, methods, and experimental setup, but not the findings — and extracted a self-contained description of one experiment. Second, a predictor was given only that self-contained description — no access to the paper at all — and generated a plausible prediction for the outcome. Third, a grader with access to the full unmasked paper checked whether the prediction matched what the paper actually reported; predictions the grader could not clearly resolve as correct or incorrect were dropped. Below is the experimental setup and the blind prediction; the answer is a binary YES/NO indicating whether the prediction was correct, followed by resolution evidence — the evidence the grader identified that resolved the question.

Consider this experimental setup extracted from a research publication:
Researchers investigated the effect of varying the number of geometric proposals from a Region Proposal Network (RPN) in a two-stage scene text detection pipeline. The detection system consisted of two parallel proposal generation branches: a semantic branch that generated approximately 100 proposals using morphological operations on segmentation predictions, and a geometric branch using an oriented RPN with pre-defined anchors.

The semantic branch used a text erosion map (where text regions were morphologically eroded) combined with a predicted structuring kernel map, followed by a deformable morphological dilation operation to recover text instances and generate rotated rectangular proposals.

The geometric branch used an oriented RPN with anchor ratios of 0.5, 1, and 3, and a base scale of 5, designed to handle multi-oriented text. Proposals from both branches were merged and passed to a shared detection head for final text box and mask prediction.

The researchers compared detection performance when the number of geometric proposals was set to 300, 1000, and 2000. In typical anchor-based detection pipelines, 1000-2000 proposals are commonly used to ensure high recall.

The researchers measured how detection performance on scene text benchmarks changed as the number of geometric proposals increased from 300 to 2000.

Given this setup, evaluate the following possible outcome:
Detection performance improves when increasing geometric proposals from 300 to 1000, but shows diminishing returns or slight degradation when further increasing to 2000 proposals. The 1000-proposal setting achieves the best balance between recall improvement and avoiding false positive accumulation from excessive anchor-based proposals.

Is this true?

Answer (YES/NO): NO